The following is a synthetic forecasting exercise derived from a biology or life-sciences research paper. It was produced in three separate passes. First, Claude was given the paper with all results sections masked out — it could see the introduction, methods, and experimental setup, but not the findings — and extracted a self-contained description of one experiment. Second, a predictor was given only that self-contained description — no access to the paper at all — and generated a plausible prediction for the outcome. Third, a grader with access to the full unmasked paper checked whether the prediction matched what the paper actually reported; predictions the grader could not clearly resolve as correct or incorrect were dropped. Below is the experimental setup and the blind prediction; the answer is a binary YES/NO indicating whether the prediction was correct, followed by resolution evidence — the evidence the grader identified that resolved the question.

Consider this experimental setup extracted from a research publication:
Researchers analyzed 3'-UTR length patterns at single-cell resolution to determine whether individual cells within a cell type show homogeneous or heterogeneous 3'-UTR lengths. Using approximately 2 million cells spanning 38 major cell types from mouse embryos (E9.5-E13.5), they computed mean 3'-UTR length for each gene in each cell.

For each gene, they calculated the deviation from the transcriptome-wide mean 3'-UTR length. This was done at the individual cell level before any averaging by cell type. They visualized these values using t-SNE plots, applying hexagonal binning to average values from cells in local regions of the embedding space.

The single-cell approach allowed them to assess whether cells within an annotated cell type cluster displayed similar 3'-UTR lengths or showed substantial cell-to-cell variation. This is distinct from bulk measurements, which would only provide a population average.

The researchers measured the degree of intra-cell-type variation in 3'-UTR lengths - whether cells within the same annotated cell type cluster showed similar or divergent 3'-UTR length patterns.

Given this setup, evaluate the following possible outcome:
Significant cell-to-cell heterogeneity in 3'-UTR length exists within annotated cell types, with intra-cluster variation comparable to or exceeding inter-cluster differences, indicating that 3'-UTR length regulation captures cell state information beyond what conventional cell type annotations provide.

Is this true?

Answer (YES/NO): NO